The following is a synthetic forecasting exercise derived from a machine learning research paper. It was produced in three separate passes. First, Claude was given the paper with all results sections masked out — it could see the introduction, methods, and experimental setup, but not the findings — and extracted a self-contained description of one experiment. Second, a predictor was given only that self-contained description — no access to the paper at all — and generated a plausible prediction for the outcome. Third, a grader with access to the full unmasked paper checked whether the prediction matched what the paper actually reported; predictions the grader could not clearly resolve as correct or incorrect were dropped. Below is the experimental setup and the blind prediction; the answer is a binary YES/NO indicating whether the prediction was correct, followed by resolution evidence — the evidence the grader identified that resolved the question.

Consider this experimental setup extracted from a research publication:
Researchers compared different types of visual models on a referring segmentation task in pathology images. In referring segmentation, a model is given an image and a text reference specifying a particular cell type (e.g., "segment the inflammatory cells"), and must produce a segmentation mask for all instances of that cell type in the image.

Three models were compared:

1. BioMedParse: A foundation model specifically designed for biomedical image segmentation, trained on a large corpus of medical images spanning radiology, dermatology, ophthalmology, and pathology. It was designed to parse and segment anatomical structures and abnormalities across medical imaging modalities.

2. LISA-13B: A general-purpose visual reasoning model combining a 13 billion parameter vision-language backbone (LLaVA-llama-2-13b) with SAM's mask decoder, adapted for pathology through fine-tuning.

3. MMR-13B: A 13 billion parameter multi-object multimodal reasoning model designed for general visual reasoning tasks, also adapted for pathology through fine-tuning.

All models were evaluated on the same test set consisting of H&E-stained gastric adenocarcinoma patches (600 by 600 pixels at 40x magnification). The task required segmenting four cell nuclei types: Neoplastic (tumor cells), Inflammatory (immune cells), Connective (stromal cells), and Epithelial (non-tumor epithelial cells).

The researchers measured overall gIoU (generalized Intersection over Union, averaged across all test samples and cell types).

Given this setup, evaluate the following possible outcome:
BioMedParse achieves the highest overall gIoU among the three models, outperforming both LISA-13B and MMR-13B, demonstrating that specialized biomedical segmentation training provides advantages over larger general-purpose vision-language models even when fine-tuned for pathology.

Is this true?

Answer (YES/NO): NO